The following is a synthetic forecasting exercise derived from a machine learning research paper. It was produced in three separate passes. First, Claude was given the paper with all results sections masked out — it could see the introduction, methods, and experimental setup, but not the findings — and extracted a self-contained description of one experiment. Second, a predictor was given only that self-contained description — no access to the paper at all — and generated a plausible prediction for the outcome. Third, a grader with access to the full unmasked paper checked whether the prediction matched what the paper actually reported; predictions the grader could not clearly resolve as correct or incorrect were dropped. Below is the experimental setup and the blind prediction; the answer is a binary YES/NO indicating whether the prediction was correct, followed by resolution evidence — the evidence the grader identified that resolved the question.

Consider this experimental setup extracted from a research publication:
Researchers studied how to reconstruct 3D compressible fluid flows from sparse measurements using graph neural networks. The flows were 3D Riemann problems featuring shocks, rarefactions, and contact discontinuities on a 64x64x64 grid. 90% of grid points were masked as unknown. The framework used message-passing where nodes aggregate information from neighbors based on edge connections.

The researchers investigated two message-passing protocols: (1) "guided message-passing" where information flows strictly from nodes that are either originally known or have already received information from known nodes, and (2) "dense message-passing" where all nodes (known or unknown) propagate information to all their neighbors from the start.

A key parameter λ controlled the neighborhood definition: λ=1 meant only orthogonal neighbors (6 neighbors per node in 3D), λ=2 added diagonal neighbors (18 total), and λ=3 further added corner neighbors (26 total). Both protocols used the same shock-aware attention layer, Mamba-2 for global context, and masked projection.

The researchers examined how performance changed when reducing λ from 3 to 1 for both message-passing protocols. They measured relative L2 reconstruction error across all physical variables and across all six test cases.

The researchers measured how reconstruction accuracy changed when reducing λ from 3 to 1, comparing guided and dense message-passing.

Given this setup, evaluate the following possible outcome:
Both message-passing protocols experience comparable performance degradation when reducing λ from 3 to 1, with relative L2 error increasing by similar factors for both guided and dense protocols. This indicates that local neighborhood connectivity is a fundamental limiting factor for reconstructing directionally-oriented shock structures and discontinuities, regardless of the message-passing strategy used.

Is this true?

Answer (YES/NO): NO